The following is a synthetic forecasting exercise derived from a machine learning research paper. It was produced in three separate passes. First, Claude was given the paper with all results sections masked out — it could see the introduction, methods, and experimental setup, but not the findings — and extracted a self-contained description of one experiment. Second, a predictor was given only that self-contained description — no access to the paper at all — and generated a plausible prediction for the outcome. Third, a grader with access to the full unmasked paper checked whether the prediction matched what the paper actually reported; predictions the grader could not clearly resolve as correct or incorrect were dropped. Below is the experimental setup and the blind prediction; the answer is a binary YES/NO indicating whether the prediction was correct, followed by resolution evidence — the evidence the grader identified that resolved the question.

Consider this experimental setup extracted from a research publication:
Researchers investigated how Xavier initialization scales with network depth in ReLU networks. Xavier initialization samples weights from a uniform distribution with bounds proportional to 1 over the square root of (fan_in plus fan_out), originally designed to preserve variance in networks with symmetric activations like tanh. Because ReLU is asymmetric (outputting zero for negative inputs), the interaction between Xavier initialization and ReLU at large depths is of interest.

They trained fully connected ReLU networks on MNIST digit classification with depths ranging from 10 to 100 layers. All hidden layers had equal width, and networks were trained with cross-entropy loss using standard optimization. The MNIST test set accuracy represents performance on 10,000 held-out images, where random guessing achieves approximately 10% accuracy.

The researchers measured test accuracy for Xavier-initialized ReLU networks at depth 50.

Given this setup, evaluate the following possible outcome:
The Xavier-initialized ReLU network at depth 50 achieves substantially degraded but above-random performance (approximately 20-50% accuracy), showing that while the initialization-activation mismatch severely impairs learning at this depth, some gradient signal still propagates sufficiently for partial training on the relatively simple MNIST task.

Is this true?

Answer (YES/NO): NO